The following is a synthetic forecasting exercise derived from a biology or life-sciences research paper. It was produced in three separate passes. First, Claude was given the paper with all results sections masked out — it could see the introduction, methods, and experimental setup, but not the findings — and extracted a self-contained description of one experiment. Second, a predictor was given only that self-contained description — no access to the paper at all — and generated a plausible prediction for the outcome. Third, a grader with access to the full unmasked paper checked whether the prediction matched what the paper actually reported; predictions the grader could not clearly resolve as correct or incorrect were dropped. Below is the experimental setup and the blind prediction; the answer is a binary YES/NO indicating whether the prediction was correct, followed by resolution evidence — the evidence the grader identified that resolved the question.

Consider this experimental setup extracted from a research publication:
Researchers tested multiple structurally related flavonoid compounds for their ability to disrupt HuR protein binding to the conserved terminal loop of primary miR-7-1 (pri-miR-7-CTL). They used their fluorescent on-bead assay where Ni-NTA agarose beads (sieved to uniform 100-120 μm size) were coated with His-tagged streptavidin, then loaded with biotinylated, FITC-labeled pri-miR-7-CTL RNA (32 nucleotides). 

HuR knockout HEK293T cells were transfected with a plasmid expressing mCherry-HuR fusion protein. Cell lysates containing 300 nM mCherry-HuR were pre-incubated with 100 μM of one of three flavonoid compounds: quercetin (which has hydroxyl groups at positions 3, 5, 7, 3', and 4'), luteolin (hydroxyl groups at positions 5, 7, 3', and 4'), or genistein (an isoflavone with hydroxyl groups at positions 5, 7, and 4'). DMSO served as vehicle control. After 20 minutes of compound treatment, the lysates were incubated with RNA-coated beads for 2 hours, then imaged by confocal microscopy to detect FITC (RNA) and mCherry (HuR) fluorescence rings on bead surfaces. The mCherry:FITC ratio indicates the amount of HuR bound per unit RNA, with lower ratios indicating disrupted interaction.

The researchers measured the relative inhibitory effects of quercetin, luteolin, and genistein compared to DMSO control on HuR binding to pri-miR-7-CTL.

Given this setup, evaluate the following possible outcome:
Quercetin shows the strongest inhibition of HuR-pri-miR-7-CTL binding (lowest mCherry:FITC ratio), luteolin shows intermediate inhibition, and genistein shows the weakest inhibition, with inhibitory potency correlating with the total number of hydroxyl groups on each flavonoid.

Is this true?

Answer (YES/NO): NO